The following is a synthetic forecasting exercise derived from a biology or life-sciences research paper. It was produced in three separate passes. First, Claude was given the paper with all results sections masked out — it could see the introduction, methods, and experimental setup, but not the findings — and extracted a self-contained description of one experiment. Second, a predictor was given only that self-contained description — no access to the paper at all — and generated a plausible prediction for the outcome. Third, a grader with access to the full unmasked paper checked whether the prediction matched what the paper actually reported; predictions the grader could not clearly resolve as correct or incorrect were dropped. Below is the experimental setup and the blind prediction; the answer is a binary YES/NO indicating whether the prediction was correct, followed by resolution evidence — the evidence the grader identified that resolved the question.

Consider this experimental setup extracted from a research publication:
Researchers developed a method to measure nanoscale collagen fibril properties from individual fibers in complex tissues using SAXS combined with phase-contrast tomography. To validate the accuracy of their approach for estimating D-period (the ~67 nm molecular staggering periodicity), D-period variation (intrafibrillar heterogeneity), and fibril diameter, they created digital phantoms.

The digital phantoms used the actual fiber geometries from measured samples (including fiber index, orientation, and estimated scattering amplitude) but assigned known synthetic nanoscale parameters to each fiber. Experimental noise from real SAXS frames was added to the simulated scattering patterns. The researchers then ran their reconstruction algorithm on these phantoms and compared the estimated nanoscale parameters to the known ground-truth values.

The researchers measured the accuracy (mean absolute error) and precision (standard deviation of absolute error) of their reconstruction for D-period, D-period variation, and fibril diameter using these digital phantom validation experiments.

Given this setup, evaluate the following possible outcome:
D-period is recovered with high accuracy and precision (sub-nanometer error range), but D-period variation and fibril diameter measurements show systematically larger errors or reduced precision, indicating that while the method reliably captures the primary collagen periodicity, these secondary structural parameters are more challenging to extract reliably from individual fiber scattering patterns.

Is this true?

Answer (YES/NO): NO